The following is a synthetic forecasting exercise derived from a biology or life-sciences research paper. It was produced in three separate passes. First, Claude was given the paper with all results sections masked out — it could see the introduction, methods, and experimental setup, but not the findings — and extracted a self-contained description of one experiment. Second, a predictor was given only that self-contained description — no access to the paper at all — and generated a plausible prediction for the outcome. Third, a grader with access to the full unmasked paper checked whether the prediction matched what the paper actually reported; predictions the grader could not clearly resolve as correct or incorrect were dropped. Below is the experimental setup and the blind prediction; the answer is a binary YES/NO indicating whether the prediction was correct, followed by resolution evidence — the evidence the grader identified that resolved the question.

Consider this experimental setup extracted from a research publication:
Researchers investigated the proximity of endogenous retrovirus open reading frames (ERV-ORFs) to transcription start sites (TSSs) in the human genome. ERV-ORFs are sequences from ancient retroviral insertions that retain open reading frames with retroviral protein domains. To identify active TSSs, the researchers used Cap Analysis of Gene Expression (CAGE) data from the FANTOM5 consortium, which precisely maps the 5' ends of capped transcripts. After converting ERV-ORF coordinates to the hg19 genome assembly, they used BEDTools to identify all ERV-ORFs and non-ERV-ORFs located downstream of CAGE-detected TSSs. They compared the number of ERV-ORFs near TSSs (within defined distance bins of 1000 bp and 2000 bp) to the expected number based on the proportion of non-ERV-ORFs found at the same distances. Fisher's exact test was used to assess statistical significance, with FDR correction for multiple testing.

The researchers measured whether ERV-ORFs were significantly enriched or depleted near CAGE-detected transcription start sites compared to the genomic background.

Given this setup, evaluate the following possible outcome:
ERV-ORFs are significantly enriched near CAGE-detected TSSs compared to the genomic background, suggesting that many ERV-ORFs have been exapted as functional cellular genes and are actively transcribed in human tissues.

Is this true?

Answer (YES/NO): NO